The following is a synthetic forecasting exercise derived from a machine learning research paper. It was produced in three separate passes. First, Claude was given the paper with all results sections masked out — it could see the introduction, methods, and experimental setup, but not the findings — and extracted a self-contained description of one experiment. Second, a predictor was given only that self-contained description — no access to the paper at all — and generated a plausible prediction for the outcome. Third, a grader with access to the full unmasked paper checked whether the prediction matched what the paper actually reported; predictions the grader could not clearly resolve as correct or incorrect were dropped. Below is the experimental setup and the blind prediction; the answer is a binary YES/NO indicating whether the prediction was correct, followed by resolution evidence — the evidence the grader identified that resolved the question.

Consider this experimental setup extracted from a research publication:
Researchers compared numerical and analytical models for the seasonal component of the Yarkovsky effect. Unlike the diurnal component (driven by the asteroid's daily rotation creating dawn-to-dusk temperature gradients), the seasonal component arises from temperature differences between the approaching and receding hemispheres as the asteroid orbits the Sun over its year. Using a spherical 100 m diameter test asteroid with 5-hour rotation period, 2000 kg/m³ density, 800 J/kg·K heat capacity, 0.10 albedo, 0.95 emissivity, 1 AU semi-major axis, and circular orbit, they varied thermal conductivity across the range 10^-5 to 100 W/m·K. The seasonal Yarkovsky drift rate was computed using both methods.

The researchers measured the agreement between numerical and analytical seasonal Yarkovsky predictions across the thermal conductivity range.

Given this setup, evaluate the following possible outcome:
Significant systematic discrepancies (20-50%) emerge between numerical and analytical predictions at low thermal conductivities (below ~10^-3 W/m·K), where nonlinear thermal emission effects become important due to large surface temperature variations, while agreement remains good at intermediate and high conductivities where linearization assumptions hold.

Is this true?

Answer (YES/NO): NO